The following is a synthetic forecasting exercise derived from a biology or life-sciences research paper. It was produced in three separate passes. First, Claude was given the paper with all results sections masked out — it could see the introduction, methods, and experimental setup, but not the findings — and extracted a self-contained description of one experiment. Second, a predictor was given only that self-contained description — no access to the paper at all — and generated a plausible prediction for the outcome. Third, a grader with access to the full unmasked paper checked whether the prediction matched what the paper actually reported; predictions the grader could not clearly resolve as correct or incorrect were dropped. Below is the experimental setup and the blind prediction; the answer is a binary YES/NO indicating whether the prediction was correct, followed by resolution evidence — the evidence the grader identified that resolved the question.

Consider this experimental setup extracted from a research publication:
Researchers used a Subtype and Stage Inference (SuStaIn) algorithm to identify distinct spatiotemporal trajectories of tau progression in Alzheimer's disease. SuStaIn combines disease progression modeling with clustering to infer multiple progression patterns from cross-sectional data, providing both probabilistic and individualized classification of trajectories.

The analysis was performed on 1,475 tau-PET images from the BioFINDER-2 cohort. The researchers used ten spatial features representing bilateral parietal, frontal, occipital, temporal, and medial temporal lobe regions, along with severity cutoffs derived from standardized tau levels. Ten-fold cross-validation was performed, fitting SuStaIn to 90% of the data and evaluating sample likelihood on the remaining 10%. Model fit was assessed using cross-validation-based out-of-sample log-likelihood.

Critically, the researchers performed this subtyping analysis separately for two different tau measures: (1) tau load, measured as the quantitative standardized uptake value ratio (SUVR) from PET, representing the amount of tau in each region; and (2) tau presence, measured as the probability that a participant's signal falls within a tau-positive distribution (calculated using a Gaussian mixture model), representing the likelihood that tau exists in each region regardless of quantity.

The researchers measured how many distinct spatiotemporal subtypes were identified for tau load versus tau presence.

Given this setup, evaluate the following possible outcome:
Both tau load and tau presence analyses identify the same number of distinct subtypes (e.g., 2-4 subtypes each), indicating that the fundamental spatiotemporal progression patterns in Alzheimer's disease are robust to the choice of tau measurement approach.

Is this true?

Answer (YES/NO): NO